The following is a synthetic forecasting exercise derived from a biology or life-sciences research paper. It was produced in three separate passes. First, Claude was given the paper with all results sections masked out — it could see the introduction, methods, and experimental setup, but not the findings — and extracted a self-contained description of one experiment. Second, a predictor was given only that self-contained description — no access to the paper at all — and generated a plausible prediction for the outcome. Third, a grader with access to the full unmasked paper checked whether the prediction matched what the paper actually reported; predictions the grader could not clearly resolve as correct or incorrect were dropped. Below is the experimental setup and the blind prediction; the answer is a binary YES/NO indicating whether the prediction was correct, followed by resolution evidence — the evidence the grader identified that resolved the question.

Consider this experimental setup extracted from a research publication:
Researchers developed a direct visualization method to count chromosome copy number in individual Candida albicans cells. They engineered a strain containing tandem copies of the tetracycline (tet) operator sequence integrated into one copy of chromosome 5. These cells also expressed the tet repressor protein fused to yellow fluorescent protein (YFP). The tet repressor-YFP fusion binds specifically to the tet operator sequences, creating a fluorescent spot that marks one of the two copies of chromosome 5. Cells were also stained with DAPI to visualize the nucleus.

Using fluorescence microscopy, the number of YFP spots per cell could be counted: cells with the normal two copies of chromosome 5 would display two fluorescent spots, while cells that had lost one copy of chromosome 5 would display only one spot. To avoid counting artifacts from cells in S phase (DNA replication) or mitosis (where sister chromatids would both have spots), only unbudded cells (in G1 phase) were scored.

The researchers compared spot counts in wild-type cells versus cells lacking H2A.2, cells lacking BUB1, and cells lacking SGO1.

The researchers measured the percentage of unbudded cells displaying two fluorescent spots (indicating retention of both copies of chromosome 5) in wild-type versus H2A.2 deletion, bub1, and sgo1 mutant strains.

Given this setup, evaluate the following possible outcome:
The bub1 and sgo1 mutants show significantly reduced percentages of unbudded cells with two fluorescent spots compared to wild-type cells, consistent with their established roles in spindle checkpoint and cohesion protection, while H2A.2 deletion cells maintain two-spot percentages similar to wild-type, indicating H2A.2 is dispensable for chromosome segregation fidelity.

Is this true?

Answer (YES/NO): NO